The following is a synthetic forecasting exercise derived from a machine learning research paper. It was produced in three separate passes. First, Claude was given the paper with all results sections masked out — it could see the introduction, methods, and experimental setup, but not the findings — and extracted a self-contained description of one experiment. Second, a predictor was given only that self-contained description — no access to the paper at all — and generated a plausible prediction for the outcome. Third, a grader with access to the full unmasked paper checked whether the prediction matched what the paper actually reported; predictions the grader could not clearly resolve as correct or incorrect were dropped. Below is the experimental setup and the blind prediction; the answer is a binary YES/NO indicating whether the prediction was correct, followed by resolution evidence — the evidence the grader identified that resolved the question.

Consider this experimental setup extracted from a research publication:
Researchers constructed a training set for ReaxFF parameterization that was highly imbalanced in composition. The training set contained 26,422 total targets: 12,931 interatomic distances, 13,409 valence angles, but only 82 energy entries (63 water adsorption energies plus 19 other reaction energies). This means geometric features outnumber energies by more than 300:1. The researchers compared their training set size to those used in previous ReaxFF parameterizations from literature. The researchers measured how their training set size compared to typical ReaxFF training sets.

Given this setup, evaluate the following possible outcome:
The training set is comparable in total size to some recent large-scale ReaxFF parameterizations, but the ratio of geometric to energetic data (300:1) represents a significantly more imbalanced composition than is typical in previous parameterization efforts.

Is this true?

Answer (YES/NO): NO